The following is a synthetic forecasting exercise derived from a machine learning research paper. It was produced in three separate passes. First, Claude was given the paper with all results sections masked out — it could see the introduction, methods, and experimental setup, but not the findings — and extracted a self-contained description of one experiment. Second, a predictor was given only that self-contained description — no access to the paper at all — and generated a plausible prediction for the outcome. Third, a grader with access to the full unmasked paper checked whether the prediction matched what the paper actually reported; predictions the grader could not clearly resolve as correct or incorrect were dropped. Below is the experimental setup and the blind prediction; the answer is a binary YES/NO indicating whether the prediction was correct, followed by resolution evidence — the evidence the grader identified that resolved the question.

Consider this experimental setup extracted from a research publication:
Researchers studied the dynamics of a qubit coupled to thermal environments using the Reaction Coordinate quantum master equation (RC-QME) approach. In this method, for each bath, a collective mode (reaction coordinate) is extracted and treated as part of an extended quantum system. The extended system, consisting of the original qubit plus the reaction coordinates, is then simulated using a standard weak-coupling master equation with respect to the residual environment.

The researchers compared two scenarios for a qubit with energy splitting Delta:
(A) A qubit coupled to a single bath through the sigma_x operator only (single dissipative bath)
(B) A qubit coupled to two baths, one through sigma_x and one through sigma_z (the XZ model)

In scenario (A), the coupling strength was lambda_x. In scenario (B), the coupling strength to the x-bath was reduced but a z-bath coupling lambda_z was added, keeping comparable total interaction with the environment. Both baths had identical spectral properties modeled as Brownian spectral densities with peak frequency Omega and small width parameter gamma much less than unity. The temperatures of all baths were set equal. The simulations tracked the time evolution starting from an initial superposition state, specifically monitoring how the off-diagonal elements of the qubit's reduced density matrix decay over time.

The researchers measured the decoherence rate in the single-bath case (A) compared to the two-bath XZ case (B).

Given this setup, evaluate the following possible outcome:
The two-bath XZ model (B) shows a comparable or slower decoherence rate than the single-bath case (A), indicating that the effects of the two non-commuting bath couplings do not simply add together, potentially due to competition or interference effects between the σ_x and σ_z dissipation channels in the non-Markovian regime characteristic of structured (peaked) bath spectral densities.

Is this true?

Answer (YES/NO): YES